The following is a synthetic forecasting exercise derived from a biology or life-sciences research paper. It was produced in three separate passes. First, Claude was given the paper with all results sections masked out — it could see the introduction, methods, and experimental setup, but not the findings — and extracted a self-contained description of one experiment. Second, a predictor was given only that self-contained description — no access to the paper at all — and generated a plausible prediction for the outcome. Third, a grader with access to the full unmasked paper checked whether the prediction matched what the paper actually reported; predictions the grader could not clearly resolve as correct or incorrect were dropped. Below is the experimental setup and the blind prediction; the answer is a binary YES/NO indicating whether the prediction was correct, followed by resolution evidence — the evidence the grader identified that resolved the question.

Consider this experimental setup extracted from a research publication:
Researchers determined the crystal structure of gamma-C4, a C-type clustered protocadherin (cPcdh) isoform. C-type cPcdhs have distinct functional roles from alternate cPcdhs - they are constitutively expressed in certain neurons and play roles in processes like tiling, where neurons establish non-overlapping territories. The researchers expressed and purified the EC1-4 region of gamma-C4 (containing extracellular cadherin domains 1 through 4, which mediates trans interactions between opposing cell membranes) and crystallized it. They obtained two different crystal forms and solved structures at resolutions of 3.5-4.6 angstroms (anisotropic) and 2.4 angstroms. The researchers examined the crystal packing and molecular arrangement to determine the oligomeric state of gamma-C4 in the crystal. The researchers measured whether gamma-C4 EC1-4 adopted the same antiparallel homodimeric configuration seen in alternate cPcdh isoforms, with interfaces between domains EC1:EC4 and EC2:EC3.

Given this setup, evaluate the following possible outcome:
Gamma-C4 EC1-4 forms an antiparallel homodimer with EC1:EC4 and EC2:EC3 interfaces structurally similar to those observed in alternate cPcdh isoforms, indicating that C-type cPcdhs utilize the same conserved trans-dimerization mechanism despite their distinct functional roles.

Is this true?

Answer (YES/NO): YES